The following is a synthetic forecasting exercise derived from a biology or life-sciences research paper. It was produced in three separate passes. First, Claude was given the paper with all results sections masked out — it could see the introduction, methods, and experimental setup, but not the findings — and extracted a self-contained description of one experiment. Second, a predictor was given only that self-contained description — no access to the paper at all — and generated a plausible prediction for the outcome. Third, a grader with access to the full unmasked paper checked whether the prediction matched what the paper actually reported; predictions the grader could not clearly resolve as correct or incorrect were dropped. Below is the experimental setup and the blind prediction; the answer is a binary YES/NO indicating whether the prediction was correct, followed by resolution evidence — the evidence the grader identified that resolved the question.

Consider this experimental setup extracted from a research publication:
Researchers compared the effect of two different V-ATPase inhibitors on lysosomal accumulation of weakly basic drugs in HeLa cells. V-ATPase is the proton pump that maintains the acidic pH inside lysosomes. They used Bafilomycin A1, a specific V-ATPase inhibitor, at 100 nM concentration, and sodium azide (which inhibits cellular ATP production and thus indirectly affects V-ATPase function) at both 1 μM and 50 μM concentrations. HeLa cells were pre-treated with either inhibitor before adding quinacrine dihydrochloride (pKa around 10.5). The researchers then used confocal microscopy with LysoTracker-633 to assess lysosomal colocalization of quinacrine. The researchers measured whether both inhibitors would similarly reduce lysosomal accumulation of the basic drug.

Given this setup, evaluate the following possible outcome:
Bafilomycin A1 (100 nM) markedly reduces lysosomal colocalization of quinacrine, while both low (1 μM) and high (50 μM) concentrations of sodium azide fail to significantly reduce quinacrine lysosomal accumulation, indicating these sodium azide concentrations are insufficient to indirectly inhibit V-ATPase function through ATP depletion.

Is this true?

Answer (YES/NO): NO